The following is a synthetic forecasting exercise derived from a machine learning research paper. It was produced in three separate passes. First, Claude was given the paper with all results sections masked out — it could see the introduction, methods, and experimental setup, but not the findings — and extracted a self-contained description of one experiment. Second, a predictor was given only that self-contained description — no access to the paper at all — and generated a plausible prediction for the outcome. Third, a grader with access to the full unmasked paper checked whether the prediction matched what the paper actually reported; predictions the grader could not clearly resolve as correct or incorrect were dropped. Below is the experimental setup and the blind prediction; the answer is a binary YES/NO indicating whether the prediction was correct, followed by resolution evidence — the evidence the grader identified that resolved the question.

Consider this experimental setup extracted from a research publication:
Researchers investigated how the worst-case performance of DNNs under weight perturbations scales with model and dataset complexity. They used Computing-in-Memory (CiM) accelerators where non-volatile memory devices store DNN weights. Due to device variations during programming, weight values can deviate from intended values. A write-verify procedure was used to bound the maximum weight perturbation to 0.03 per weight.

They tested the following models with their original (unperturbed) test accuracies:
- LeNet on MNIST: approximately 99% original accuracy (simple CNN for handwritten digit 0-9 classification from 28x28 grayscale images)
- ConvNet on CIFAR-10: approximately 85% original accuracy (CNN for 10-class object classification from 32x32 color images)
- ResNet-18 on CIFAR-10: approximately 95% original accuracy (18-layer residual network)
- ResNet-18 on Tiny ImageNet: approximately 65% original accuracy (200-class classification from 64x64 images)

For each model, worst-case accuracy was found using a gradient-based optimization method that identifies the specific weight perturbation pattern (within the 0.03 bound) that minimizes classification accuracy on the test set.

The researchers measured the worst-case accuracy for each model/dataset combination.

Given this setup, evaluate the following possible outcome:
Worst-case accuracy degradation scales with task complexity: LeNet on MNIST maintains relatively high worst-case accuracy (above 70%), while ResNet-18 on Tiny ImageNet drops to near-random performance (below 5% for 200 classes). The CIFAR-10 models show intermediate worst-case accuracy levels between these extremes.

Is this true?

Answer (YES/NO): NO